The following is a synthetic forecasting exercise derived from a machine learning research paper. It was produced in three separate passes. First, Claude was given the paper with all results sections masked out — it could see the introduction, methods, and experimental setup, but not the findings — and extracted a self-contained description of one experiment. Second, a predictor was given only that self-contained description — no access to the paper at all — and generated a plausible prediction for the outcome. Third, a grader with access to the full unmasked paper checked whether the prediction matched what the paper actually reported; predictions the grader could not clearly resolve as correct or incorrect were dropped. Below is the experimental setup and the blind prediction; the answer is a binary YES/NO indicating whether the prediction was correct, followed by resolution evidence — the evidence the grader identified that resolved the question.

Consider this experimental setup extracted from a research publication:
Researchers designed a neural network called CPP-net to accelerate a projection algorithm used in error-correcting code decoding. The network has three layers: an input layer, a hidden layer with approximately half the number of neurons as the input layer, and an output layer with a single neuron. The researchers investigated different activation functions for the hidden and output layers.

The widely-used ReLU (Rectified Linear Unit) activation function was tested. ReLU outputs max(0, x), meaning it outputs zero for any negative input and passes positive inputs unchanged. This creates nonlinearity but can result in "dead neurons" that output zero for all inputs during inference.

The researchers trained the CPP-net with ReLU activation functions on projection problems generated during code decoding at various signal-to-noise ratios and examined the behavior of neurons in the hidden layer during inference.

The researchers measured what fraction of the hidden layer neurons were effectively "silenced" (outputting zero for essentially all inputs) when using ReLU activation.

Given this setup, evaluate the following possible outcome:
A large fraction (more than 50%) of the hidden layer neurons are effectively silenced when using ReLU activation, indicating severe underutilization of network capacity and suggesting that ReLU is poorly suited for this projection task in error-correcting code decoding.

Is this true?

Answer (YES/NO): NO